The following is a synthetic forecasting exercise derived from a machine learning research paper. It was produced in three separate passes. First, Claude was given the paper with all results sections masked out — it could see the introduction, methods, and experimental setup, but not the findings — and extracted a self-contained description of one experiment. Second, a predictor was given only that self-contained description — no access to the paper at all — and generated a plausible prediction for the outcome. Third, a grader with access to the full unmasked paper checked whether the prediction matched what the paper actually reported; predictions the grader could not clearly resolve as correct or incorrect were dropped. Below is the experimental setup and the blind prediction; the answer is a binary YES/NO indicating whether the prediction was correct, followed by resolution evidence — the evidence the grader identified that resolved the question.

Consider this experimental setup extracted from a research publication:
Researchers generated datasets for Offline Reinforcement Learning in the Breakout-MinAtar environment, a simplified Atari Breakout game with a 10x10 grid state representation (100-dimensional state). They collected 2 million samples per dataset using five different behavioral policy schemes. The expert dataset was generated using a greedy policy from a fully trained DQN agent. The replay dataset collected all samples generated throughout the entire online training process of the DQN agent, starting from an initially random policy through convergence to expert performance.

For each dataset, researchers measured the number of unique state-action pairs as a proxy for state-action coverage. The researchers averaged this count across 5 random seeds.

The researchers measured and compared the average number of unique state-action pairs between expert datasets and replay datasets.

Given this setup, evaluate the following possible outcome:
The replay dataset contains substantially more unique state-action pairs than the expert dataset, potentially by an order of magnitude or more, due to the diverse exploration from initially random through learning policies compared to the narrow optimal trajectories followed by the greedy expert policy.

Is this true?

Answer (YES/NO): YES